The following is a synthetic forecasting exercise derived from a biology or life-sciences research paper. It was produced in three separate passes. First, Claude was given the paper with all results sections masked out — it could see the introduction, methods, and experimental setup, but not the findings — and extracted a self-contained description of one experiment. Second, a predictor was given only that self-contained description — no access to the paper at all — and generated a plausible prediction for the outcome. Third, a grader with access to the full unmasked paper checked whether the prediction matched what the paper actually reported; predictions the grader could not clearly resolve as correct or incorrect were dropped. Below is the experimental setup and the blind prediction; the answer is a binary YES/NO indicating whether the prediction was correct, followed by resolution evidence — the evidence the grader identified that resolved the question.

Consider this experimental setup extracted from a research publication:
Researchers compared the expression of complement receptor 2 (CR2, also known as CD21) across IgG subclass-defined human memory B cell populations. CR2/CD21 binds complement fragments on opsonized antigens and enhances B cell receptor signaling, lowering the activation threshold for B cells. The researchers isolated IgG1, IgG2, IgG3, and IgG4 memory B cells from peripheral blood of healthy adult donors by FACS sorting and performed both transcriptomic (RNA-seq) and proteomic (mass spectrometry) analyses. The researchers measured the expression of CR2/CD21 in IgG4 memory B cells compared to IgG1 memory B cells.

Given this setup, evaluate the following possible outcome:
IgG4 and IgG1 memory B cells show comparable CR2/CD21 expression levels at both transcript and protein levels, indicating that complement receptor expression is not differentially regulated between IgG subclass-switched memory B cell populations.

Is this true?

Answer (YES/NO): NO